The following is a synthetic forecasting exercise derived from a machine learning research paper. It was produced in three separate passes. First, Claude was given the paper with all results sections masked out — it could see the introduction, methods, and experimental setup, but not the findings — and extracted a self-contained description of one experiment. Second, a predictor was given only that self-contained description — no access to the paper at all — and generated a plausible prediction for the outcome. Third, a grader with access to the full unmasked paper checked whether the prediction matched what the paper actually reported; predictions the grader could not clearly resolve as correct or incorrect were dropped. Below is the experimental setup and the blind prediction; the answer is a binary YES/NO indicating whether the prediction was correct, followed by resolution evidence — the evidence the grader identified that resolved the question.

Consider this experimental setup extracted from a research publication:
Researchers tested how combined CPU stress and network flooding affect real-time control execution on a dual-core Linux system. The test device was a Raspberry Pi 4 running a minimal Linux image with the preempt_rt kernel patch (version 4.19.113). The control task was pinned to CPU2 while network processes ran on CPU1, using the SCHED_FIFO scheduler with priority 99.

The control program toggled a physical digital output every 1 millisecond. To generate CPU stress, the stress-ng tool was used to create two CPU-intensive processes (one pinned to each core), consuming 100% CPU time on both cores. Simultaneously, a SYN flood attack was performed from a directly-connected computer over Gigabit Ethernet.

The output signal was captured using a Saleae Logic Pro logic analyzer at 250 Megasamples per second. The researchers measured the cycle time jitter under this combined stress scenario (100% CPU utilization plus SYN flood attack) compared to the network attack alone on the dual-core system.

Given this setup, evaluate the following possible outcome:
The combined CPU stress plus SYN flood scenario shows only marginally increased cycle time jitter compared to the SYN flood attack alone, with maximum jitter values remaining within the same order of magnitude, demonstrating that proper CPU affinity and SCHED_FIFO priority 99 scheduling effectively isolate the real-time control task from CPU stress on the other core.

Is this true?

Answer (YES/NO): NO